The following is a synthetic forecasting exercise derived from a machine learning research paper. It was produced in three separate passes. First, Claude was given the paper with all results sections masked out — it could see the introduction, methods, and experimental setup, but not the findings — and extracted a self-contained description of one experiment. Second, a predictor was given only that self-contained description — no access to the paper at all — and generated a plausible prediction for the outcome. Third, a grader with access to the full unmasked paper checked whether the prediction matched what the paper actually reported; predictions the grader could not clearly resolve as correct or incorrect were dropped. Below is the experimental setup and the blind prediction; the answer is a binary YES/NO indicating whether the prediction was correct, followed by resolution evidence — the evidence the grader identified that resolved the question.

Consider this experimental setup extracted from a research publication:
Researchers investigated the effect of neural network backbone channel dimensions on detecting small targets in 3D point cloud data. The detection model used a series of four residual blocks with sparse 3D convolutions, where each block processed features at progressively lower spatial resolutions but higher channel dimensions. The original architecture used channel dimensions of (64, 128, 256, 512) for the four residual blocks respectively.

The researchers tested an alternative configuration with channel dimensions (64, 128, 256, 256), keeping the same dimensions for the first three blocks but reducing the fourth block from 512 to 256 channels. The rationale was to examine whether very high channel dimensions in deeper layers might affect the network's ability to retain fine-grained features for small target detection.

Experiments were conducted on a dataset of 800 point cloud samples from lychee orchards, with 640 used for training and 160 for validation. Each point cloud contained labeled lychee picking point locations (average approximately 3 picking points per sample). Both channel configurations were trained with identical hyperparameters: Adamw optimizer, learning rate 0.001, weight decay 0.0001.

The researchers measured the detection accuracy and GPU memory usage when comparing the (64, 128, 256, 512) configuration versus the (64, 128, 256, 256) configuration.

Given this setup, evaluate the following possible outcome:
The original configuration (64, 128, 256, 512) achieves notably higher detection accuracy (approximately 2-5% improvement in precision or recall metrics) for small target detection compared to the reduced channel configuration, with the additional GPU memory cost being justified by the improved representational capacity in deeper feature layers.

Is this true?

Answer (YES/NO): NO